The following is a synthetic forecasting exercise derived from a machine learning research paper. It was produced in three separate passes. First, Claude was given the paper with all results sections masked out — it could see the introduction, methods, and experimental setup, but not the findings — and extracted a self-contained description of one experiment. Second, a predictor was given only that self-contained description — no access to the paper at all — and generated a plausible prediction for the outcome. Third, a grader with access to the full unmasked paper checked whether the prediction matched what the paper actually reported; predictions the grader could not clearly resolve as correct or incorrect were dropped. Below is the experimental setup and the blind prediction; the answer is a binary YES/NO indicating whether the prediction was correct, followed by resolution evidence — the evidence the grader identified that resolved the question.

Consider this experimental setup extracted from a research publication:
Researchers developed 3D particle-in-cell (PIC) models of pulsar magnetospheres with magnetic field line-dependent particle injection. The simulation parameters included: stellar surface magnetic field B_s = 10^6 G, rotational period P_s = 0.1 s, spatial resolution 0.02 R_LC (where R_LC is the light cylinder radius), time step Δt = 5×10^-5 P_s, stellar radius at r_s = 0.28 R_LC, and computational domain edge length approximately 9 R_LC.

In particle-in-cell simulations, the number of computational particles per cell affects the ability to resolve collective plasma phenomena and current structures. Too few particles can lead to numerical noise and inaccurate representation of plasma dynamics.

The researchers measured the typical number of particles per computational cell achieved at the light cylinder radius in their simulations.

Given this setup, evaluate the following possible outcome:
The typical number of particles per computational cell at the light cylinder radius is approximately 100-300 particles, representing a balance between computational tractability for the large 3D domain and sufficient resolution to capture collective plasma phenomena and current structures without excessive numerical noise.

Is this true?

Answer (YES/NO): NO